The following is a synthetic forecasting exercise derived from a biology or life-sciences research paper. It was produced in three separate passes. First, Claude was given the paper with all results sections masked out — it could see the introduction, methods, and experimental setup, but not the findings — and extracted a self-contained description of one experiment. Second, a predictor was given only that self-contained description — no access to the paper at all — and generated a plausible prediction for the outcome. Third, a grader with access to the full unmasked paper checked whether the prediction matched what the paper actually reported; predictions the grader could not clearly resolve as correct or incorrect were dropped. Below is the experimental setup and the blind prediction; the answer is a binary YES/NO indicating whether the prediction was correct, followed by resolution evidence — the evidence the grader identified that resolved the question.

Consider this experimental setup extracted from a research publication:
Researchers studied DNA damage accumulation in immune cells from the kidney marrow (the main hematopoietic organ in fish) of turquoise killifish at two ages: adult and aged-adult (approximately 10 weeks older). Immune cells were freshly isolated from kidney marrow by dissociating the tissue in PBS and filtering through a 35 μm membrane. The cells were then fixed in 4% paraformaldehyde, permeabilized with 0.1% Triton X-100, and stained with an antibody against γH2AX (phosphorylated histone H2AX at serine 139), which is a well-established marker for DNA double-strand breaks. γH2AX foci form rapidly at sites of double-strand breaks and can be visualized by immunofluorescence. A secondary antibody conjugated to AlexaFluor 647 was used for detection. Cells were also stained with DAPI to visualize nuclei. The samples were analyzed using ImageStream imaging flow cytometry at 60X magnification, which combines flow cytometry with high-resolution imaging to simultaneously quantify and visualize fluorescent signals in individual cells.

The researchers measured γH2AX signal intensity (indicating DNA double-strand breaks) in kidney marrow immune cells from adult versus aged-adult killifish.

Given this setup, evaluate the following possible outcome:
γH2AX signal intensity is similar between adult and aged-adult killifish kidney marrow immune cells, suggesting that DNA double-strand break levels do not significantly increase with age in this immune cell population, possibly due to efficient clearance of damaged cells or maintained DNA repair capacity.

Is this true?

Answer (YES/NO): NO